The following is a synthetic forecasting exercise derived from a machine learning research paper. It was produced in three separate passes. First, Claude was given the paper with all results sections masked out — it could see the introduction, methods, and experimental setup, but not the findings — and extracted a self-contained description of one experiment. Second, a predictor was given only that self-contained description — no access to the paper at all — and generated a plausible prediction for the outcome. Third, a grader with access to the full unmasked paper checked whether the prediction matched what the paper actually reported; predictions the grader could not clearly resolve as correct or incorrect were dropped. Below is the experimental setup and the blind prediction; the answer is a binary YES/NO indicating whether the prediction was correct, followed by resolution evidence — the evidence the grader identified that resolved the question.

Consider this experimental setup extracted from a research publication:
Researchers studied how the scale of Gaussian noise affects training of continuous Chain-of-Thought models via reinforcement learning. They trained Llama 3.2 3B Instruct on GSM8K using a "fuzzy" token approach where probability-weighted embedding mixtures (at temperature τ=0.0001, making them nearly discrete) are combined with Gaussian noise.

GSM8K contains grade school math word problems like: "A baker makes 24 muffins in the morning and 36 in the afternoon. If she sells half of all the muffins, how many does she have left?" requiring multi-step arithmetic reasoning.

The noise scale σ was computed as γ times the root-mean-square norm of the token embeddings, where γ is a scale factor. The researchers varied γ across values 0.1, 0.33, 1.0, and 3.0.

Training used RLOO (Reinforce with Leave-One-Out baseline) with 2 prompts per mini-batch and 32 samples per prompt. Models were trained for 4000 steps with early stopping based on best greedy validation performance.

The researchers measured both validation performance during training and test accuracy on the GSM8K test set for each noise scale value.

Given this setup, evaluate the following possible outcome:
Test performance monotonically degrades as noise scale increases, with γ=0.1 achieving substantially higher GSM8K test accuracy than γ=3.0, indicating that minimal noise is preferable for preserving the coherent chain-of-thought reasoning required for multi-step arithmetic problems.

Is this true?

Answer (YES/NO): NO